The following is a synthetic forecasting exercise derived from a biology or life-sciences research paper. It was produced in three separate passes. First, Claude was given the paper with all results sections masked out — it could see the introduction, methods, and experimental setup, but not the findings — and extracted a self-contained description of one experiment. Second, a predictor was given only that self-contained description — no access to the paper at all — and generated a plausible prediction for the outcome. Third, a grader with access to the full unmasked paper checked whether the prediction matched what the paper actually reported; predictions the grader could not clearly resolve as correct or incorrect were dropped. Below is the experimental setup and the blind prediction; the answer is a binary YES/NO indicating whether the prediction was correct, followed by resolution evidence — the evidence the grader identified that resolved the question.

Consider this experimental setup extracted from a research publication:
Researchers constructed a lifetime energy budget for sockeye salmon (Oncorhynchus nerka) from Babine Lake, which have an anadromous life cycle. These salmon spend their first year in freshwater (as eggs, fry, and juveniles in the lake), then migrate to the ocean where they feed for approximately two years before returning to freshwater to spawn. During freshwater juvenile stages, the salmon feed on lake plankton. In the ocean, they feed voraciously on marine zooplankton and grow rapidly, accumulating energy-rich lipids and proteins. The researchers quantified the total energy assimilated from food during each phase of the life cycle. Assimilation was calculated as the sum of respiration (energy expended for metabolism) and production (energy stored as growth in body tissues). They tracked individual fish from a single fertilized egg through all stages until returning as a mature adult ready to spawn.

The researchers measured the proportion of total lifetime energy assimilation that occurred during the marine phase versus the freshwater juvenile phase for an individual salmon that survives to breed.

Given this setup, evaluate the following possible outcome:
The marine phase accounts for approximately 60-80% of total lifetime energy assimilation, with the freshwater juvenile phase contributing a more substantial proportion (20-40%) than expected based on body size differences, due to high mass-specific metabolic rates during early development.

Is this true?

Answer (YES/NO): NO